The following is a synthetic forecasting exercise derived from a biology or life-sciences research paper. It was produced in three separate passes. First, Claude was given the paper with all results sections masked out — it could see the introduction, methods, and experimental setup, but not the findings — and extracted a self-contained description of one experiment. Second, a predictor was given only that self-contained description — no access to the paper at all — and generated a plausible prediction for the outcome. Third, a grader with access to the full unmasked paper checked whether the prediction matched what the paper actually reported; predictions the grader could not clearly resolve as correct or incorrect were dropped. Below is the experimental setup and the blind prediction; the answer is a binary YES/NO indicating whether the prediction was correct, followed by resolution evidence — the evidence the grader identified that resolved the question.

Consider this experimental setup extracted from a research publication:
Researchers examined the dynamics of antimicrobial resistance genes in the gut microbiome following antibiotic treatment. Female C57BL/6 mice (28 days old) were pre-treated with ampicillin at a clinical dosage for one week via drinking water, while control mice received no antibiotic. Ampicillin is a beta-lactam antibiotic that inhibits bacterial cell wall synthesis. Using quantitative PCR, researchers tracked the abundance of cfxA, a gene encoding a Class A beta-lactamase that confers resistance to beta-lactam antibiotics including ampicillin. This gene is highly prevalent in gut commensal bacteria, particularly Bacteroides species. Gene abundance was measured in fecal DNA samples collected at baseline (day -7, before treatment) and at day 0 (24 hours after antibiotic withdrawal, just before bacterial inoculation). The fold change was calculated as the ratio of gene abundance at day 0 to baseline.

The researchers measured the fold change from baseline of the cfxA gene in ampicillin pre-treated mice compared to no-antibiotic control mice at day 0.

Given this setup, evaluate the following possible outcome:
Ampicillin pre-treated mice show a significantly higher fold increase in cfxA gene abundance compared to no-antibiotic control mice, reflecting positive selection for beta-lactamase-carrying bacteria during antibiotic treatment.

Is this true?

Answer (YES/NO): NO